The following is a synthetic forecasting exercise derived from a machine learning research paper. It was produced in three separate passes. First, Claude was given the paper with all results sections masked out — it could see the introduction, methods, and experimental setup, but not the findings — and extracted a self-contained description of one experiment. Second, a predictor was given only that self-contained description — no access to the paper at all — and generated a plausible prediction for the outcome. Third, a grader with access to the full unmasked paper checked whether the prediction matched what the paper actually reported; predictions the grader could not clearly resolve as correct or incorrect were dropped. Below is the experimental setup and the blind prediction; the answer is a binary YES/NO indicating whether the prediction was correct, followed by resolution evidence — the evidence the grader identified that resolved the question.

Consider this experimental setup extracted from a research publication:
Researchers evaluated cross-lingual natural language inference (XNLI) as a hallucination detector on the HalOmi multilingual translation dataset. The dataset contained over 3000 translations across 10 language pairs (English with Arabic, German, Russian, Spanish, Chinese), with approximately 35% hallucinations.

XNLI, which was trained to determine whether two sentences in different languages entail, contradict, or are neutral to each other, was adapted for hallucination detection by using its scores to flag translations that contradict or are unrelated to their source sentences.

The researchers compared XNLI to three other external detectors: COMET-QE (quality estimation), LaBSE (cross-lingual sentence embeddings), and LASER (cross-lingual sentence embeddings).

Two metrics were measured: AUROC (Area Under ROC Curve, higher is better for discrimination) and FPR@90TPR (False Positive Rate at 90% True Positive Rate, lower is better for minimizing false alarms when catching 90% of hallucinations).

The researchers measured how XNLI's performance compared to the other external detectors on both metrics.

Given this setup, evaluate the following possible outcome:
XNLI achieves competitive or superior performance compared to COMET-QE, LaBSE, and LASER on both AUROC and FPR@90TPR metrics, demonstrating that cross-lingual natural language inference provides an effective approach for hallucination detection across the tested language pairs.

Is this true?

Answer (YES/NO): NO